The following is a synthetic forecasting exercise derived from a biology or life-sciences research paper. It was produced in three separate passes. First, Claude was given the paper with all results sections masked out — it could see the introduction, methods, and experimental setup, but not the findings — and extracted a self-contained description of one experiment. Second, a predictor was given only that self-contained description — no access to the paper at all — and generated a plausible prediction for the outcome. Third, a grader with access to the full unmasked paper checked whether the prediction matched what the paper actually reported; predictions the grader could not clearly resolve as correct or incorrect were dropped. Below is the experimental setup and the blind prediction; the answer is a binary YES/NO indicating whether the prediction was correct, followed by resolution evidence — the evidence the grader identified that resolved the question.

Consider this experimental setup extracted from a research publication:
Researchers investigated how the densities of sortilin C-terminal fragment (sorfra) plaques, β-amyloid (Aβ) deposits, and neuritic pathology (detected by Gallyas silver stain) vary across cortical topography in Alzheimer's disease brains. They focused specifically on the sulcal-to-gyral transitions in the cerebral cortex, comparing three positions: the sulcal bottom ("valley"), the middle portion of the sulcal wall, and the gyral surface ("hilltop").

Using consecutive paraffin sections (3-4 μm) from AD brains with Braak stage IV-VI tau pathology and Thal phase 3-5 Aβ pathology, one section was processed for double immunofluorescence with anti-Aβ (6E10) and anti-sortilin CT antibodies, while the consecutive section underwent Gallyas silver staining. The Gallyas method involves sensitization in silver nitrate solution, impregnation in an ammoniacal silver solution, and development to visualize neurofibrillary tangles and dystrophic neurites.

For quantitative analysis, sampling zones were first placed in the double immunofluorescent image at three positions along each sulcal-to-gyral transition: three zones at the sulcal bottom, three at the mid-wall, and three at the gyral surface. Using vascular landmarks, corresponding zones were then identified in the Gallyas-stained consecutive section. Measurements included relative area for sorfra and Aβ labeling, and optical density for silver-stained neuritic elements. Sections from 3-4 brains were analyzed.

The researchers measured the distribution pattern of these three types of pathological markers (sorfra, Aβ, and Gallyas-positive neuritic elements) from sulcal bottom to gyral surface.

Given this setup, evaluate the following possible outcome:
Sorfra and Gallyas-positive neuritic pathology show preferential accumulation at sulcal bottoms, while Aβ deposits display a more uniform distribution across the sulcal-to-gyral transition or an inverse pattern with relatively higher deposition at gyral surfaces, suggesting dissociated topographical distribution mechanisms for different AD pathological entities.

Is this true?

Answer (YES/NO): YES